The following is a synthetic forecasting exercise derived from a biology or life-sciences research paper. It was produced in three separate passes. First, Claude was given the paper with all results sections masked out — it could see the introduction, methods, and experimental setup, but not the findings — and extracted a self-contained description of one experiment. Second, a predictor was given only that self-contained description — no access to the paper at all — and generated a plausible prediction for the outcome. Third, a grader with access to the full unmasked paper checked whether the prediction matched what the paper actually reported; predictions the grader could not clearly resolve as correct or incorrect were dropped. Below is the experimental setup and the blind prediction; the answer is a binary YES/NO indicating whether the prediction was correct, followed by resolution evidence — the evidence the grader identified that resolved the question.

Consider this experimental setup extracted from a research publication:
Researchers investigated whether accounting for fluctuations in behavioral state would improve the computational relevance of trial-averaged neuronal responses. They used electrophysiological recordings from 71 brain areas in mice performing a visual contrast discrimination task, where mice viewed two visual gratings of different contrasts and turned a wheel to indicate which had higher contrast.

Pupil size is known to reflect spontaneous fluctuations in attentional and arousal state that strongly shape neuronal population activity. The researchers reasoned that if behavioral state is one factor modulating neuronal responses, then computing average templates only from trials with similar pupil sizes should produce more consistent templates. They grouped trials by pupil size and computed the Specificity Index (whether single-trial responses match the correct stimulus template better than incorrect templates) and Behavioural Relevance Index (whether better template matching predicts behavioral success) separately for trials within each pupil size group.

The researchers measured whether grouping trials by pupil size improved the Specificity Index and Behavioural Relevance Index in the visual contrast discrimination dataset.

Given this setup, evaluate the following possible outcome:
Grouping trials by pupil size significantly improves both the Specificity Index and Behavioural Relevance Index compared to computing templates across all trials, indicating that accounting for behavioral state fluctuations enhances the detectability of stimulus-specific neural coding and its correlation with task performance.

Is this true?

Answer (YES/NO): NO